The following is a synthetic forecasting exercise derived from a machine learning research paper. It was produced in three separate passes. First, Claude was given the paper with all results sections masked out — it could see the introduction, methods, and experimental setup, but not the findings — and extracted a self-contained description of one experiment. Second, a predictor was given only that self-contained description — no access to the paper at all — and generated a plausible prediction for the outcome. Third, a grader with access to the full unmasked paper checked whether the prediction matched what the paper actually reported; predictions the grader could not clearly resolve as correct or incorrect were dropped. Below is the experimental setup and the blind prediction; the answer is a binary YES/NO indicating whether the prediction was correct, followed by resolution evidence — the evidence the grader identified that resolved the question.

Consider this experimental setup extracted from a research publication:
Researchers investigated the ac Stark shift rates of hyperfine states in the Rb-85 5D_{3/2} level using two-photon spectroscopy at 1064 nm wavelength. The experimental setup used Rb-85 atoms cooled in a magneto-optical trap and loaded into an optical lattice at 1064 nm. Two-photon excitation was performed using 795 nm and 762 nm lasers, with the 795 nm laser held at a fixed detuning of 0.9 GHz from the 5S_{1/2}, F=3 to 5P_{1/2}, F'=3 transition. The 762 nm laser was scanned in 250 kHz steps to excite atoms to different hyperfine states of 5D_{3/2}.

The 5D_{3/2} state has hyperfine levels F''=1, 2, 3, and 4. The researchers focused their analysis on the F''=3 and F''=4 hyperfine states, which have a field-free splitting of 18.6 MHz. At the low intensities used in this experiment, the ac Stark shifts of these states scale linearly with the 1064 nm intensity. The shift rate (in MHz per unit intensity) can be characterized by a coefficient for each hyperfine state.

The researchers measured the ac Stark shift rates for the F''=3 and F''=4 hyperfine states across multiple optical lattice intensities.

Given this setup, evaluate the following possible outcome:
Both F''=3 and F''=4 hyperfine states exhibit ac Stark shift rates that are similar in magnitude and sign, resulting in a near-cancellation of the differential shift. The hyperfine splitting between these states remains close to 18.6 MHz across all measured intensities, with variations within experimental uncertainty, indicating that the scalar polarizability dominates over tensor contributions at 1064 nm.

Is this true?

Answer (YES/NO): YES